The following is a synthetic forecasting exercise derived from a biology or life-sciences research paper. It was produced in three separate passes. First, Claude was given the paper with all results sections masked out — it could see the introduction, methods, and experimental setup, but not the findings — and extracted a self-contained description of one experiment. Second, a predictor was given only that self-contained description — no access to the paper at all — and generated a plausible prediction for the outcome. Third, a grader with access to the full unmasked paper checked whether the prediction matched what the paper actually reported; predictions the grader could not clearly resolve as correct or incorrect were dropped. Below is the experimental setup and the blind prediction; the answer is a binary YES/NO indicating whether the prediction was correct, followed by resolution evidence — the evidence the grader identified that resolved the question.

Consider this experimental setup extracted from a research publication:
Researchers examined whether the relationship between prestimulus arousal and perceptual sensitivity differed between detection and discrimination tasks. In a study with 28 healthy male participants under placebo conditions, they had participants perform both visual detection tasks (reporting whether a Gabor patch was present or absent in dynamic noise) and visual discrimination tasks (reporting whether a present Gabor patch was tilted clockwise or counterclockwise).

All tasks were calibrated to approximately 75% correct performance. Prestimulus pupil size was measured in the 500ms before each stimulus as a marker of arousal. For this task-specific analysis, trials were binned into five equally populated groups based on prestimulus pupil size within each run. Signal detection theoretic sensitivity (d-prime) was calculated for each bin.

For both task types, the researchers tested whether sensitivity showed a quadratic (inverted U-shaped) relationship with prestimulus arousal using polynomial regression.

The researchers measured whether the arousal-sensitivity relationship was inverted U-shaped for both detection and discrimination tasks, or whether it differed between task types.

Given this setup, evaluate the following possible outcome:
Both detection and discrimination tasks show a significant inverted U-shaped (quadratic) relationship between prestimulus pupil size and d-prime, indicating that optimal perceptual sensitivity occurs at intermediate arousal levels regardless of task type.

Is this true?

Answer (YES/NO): YES